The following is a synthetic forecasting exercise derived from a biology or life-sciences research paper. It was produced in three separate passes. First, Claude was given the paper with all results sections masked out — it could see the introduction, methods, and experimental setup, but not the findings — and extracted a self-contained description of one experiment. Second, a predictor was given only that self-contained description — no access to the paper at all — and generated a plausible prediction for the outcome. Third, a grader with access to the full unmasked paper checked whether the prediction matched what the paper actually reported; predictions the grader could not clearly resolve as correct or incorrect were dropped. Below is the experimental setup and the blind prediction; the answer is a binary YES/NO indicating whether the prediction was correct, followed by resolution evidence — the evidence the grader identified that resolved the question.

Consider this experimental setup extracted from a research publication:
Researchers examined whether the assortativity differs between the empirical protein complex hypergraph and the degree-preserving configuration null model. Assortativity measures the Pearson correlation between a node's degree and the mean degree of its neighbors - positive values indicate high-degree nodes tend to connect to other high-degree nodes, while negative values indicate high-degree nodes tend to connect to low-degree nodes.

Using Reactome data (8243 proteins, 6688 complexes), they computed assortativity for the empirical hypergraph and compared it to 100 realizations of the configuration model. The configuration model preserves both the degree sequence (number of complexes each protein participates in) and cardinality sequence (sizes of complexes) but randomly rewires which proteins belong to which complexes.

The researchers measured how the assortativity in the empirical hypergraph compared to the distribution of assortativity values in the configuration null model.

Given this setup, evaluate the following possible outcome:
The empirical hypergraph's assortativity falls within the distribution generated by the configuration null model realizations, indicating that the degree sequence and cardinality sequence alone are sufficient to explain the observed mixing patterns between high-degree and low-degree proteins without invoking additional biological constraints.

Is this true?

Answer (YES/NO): NO